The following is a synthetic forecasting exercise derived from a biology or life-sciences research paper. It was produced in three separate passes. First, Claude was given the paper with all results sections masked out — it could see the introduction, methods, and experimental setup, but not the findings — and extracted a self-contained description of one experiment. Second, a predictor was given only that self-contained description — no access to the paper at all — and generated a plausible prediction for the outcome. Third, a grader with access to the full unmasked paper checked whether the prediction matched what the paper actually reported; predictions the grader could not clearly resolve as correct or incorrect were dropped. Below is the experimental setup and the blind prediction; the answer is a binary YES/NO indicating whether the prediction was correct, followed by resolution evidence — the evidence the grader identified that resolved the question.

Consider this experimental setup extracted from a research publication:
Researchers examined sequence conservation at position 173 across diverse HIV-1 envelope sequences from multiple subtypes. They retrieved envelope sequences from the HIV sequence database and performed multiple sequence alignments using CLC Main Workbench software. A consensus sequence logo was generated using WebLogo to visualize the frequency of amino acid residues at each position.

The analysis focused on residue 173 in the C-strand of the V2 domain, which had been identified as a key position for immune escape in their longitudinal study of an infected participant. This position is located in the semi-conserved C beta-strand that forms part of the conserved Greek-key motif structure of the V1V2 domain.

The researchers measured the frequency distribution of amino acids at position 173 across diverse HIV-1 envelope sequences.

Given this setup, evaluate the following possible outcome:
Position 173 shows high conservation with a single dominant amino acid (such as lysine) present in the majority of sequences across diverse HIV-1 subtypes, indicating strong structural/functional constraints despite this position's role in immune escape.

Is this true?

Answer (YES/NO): NO